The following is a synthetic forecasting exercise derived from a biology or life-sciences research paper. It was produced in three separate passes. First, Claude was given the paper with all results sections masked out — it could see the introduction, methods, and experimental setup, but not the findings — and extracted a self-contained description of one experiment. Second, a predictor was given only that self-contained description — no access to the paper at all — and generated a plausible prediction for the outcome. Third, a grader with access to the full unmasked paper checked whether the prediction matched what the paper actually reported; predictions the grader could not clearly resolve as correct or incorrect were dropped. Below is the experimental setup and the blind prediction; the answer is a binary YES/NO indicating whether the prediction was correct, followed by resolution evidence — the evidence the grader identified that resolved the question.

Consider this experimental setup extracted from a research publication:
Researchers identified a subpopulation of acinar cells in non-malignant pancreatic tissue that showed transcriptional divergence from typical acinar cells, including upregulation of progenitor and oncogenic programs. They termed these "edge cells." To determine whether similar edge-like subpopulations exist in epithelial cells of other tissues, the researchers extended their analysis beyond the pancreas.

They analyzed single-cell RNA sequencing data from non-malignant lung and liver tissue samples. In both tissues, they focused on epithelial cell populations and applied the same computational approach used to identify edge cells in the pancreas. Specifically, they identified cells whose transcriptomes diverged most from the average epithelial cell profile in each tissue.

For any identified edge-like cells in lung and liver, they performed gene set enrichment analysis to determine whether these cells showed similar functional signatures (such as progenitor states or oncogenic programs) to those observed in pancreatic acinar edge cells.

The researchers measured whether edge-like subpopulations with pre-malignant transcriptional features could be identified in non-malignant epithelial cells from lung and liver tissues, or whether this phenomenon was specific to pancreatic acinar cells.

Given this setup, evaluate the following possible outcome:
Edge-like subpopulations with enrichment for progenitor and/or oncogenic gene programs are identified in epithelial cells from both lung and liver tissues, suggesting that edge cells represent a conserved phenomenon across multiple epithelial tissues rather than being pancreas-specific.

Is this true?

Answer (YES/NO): NO